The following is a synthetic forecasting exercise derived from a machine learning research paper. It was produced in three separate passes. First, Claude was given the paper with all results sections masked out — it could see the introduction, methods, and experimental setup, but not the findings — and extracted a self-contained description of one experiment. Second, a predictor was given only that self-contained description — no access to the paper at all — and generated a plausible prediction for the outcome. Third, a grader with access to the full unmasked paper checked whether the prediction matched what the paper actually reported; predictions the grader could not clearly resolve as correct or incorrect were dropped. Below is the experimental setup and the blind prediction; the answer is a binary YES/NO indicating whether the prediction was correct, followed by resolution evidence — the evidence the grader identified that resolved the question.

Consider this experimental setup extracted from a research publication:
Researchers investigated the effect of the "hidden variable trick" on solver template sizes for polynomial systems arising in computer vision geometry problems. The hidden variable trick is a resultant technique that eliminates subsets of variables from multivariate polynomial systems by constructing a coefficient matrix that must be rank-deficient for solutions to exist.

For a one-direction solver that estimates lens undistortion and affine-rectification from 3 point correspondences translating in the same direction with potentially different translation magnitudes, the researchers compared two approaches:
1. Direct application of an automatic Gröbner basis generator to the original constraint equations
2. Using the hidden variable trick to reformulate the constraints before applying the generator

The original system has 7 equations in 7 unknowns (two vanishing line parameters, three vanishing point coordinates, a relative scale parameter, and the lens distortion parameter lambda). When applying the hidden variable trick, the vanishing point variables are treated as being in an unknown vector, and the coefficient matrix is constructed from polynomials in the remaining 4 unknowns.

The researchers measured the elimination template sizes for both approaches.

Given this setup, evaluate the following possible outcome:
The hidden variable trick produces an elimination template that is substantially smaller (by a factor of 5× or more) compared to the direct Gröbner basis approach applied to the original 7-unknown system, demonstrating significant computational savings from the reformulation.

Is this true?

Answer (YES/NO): NO